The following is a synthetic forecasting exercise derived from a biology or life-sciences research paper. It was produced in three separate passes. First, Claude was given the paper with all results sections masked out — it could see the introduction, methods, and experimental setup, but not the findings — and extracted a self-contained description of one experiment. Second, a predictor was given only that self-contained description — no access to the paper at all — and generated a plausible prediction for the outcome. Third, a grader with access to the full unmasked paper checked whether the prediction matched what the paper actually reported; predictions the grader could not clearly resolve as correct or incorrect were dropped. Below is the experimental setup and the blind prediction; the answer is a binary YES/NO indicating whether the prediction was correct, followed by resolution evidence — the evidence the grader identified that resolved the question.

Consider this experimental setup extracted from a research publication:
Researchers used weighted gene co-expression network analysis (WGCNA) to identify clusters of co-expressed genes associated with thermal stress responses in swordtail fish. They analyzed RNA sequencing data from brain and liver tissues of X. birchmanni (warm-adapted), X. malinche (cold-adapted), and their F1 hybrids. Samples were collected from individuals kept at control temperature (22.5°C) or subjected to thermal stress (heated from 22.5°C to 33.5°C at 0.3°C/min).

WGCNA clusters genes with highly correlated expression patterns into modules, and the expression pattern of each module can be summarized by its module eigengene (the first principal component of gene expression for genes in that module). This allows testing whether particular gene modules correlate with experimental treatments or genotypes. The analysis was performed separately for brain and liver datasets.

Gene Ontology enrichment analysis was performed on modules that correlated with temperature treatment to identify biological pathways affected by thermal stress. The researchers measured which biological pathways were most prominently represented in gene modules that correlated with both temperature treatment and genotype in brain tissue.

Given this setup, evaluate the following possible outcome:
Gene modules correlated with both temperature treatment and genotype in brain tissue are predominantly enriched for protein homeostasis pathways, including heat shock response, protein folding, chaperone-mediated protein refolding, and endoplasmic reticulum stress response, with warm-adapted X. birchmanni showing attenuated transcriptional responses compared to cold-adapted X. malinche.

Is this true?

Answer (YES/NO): NO